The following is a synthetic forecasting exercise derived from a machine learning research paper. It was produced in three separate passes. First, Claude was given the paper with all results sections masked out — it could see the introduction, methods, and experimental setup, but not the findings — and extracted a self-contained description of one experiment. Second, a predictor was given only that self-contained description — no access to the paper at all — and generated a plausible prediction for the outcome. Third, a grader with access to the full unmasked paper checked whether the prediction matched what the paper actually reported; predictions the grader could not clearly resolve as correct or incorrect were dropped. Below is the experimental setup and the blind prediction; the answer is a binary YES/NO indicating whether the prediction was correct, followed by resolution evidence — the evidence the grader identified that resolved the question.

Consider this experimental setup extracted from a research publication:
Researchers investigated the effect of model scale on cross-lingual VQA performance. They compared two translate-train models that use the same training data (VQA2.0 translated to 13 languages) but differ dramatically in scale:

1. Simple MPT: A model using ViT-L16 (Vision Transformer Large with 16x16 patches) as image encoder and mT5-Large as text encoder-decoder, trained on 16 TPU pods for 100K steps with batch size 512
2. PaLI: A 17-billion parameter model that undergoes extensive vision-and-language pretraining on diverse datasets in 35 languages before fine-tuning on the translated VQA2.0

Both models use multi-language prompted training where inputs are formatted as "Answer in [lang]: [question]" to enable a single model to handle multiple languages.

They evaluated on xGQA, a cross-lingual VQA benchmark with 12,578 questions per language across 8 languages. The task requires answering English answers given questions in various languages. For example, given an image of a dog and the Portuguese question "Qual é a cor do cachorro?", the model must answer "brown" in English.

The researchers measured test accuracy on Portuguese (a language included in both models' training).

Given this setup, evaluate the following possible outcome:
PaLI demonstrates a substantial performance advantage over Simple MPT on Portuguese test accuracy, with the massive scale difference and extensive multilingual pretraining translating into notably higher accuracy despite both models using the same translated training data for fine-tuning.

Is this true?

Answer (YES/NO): YES